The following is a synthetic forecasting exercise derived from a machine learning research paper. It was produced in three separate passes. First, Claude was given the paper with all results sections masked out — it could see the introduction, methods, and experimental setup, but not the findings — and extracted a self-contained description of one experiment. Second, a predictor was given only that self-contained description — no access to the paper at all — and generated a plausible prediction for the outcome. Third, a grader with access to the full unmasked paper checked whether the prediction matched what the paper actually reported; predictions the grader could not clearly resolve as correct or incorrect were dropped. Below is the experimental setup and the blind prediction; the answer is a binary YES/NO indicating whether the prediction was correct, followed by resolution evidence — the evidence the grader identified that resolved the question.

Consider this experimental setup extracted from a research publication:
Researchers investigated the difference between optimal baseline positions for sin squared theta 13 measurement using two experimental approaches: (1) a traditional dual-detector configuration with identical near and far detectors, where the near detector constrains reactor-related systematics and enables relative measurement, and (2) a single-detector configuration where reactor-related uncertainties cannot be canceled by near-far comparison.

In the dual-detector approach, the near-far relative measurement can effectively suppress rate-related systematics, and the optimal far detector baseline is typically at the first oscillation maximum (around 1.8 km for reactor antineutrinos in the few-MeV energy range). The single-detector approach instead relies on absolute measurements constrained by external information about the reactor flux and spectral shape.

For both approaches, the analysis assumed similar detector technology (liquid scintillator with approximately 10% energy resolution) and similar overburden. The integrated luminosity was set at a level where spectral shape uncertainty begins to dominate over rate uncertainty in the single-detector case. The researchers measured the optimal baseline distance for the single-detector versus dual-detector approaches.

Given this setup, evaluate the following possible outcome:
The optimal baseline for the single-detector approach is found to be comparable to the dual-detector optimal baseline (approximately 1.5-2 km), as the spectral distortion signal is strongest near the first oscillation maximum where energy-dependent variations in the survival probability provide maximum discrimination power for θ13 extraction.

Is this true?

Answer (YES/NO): NO